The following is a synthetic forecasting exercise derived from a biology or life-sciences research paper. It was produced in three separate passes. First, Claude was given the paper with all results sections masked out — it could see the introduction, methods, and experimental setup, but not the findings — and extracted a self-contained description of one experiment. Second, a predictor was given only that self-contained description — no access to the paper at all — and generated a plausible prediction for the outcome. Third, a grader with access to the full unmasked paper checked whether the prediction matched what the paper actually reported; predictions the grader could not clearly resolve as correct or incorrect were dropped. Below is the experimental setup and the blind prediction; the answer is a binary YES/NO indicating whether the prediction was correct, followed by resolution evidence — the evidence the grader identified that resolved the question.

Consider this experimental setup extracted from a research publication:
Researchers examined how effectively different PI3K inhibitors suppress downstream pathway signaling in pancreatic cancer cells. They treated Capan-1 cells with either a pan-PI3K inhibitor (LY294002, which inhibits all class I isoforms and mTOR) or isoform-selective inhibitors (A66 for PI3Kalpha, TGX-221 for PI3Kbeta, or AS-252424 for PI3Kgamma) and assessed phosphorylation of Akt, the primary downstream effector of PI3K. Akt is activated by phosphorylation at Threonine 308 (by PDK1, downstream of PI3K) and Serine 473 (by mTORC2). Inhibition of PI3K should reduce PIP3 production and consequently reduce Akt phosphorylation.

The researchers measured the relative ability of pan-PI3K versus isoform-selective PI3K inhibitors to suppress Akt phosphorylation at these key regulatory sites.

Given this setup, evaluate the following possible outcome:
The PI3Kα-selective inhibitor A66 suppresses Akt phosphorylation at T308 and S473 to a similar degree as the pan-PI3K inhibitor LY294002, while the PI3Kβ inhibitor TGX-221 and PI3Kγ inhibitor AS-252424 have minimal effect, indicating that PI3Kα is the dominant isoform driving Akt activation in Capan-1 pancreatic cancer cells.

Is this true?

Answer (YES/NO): NO